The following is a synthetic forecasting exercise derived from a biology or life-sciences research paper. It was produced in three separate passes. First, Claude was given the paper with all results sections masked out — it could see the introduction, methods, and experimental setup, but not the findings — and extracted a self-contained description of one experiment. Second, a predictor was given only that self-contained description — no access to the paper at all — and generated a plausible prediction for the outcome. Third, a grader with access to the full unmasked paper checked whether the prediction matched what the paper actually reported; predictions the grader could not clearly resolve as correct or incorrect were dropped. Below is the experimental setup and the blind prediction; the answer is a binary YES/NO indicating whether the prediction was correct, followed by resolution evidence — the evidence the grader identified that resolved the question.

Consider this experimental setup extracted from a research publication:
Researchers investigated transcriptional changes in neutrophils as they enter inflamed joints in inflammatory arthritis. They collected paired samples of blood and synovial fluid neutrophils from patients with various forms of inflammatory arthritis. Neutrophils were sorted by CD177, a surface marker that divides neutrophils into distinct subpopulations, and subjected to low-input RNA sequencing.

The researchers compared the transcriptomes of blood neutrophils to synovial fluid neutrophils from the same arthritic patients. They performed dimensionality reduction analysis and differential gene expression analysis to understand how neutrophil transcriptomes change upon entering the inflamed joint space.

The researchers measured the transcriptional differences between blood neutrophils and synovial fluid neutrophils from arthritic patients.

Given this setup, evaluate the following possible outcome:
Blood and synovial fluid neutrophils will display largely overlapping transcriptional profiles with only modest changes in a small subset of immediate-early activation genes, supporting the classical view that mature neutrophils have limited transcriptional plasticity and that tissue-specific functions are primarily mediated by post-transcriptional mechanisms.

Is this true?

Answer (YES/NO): NO